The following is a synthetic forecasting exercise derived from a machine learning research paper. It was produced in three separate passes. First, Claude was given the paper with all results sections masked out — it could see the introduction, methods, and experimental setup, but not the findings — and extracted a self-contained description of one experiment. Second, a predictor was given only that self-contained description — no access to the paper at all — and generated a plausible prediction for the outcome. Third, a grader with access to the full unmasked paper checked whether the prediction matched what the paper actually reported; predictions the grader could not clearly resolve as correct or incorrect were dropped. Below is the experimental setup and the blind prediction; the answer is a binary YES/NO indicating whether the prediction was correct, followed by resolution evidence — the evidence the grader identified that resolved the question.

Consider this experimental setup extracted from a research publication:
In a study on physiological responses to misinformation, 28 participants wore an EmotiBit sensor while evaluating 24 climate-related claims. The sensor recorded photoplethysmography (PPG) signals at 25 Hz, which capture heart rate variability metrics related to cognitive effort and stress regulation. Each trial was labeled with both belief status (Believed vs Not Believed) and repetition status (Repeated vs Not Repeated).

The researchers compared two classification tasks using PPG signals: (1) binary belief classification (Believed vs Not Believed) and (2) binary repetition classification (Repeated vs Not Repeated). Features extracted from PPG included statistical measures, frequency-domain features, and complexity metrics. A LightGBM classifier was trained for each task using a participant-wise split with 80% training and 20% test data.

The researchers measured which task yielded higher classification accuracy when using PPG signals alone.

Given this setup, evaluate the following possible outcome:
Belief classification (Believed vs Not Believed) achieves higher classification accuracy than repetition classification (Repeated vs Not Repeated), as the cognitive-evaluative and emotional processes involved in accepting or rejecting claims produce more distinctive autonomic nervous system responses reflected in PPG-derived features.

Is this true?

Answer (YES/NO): NO